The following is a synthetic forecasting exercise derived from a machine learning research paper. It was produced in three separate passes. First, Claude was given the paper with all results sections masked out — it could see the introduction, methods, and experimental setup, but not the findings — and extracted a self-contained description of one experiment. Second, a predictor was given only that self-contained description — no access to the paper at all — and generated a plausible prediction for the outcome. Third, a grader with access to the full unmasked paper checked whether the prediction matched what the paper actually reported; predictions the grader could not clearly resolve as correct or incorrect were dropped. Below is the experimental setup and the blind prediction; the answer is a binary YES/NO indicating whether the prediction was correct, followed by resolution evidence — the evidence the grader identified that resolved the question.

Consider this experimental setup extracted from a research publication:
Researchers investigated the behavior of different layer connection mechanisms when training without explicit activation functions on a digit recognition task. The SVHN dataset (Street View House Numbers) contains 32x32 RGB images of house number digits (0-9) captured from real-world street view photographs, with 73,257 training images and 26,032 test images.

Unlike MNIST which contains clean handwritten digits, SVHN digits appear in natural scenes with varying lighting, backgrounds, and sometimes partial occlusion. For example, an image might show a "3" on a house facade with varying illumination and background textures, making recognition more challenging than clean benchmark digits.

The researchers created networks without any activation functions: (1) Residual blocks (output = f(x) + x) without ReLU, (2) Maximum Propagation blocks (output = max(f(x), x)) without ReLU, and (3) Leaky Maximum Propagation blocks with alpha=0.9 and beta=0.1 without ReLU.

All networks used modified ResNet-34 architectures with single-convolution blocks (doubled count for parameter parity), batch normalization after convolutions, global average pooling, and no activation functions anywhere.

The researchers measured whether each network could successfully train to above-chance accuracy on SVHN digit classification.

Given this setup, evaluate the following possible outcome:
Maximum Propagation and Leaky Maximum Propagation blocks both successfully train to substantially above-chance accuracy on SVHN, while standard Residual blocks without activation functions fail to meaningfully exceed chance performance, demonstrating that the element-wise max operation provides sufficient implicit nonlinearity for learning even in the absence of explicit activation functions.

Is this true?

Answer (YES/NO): YES